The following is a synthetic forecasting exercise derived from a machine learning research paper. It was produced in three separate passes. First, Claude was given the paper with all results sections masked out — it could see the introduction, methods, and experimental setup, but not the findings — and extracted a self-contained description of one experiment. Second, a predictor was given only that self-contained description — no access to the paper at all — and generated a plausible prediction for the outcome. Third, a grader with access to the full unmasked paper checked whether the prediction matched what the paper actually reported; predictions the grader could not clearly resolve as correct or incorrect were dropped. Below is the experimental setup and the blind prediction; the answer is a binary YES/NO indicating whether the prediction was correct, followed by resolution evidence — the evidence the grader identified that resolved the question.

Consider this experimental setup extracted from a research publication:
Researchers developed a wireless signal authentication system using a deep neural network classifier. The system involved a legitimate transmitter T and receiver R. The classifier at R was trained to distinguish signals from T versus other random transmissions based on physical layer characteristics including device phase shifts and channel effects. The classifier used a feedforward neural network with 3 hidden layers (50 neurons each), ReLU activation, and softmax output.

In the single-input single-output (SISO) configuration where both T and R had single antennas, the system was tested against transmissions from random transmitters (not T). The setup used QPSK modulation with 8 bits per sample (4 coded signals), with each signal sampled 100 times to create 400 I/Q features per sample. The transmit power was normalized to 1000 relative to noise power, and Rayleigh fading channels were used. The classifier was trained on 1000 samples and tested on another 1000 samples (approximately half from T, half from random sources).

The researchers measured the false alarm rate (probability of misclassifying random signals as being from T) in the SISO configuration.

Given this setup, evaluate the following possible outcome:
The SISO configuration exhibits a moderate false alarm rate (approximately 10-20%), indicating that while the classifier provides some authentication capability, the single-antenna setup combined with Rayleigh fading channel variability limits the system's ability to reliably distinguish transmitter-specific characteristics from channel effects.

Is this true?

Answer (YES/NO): NO